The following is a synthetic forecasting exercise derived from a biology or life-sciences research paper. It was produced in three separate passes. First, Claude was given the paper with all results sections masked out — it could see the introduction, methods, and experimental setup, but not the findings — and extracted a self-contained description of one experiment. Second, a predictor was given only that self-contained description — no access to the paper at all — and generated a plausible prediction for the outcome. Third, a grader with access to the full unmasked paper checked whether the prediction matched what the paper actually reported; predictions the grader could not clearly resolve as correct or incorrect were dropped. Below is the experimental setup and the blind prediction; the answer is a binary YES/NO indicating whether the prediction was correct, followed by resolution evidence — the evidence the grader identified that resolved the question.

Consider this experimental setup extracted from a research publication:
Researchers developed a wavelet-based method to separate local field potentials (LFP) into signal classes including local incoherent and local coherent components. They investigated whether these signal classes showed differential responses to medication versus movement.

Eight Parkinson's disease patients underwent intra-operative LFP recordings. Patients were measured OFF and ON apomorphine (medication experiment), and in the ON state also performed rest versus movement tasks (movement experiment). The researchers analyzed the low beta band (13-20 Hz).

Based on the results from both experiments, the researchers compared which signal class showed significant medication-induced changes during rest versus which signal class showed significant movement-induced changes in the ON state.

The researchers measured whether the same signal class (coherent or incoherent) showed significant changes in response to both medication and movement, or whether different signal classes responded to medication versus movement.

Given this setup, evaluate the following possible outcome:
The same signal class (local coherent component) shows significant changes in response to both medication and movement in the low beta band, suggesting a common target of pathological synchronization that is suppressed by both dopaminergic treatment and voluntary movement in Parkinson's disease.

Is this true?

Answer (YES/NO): NO